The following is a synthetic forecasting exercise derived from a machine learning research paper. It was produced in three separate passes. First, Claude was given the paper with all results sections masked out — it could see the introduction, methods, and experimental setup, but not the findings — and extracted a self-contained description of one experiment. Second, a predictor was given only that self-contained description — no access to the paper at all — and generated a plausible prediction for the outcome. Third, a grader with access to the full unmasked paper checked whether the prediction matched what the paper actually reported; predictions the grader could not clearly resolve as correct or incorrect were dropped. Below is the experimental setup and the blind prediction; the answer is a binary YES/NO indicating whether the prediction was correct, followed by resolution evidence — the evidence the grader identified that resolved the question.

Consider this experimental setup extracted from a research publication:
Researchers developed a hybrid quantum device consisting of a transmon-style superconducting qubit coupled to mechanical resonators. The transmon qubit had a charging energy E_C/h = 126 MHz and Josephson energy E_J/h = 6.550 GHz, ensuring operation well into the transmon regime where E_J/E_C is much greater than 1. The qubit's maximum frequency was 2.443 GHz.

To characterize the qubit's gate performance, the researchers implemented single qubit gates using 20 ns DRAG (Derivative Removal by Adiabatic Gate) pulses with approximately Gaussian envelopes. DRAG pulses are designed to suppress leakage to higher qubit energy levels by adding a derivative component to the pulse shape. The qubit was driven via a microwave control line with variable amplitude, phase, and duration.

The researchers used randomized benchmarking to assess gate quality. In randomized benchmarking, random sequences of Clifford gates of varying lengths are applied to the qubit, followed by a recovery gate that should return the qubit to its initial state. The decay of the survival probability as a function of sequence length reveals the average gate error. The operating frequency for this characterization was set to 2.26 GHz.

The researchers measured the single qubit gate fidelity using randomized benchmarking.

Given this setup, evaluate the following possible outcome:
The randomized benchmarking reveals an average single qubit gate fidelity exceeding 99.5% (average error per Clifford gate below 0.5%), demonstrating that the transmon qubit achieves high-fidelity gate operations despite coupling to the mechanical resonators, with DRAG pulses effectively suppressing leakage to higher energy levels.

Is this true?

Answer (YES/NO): YES